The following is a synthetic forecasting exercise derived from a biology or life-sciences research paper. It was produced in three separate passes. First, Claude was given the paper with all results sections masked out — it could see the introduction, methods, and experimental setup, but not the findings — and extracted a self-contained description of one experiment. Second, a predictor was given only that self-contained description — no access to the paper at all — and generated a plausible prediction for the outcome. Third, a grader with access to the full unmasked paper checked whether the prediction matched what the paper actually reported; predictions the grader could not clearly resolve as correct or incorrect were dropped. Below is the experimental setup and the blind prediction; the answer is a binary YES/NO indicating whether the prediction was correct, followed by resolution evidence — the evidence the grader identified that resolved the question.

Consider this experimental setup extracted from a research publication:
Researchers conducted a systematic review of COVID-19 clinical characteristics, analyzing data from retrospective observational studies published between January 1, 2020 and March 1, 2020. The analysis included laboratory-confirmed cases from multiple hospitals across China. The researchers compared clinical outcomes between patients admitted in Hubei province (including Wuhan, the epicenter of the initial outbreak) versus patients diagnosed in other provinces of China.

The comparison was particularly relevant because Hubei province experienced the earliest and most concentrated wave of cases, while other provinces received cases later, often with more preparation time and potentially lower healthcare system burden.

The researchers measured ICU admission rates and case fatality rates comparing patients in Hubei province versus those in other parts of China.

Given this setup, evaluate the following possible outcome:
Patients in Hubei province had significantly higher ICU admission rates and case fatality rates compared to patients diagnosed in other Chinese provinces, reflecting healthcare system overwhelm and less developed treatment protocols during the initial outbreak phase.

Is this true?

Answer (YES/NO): YES